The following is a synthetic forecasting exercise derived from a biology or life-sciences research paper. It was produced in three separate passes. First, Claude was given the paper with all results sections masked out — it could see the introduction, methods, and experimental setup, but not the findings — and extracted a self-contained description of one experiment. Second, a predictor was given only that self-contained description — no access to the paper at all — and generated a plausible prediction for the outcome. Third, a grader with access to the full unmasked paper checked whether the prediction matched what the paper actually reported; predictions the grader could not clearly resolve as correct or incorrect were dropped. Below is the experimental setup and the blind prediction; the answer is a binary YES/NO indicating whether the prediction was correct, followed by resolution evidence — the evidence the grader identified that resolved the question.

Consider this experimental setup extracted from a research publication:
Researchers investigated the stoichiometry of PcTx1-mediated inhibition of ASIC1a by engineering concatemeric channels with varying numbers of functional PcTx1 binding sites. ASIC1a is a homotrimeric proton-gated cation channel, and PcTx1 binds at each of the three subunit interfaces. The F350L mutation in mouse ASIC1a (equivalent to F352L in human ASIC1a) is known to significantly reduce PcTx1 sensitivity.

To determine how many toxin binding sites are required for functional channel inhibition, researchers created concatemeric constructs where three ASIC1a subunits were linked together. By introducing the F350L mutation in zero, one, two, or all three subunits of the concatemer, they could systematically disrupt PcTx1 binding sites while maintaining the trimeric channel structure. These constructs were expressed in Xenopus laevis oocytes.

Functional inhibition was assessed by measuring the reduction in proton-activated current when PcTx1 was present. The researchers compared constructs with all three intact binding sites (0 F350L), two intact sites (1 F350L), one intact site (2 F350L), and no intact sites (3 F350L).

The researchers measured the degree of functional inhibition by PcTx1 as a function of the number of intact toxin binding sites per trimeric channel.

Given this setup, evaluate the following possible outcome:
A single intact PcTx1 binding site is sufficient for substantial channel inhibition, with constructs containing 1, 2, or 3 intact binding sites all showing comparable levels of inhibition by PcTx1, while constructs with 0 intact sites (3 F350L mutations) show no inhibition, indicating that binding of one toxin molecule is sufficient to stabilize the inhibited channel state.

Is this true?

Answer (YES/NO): NO